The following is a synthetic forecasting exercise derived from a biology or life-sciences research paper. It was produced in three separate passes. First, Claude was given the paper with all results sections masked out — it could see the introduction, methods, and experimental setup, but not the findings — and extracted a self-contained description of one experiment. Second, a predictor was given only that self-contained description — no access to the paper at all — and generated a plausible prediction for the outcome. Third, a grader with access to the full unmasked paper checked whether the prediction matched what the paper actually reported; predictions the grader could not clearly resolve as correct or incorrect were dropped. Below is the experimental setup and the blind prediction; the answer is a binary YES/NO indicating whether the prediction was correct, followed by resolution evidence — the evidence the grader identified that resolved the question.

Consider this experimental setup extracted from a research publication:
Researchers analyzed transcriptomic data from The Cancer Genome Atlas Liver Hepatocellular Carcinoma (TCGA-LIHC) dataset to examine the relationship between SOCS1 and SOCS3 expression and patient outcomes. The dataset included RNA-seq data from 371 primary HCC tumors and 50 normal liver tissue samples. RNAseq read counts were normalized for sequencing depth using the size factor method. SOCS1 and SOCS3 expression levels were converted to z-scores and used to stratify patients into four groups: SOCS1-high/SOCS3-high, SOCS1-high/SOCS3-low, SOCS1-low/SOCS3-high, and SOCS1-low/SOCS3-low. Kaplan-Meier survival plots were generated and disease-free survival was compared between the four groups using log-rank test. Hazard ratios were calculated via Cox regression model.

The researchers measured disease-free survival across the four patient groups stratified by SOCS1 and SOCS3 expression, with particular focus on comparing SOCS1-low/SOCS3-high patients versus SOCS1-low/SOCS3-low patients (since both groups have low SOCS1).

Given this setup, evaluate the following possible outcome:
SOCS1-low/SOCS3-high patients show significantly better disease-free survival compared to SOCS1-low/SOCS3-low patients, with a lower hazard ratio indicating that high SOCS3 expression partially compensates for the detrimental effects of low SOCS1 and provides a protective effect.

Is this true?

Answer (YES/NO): NO